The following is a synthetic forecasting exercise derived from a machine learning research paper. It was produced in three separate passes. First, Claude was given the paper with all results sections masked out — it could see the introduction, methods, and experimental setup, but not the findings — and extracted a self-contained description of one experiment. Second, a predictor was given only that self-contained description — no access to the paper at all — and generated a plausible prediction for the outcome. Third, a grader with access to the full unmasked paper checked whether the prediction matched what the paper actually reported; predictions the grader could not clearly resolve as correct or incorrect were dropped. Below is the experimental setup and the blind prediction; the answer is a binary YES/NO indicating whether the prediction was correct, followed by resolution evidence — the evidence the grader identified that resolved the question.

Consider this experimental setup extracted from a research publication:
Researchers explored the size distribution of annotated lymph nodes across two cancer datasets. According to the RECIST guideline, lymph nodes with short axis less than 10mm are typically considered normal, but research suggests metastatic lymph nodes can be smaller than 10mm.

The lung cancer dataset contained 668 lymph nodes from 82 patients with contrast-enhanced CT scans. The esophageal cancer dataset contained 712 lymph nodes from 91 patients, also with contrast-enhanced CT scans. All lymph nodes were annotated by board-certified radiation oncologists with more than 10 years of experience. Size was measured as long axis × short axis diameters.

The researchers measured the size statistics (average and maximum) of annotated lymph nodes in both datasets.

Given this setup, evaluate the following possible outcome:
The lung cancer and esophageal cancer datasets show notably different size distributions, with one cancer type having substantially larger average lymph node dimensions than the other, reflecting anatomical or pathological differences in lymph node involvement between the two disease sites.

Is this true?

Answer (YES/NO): NO